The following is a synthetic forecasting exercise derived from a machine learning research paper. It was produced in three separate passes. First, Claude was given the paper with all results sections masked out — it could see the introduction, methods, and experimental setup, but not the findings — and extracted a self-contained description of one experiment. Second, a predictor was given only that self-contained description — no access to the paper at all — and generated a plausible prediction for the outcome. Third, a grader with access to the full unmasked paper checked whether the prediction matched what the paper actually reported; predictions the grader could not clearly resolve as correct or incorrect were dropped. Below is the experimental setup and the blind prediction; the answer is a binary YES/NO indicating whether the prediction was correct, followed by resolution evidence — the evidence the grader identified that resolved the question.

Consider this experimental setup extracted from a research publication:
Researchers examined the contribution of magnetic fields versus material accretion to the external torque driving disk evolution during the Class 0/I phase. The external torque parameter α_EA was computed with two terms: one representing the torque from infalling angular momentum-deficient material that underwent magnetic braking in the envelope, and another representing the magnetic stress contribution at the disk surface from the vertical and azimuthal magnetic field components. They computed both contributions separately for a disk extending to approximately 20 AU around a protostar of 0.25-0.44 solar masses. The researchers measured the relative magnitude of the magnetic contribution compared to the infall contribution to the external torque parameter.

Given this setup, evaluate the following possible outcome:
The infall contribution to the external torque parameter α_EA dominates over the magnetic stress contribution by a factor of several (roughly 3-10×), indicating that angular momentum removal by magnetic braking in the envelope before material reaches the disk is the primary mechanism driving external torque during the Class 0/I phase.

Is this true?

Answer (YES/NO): NO